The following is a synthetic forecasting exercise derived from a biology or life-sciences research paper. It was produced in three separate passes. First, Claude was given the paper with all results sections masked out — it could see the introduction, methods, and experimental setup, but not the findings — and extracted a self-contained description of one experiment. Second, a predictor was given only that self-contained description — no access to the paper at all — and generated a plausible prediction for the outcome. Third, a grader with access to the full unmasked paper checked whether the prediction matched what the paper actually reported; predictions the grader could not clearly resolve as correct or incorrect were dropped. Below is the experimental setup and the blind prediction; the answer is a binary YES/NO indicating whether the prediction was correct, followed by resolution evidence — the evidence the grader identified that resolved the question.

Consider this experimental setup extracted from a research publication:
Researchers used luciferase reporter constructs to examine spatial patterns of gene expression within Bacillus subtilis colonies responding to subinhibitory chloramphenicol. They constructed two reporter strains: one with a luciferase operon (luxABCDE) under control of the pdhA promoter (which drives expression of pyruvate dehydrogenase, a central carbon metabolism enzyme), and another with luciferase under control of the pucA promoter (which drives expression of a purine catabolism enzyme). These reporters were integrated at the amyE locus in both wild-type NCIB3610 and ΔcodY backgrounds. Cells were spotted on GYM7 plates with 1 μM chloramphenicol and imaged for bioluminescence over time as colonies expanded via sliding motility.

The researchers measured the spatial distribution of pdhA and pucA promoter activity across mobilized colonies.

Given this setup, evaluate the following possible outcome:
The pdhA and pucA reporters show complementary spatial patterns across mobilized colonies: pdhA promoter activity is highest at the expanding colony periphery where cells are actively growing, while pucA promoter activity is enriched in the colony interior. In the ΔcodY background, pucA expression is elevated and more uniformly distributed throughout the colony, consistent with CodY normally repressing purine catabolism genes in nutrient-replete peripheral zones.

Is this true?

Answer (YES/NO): NO